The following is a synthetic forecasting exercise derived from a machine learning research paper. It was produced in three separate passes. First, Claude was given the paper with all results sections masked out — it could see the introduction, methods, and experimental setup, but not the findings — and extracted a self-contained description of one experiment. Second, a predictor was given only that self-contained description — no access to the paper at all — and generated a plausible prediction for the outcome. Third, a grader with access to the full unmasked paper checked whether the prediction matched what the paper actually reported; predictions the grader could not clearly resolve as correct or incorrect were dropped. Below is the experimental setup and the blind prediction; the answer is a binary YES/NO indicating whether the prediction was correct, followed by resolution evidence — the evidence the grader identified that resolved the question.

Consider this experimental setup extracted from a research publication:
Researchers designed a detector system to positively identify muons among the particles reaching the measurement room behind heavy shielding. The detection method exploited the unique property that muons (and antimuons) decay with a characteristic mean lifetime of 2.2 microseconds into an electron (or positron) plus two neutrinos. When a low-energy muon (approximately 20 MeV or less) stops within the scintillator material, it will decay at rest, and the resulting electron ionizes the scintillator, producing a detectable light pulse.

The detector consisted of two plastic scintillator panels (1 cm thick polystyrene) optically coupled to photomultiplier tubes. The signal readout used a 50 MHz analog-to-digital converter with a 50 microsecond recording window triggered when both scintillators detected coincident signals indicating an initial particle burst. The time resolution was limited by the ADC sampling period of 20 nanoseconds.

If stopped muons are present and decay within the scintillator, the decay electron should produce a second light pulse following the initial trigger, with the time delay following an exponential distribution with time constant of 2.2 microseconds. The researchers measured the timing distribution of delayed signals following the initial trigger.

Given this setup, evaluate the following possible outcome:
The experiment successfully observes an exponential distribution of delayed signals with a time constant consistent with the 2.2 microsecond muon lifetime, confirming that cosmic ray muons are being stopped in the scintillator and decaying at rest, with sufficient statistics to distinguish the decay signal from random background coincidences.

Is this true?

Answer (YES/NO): NO